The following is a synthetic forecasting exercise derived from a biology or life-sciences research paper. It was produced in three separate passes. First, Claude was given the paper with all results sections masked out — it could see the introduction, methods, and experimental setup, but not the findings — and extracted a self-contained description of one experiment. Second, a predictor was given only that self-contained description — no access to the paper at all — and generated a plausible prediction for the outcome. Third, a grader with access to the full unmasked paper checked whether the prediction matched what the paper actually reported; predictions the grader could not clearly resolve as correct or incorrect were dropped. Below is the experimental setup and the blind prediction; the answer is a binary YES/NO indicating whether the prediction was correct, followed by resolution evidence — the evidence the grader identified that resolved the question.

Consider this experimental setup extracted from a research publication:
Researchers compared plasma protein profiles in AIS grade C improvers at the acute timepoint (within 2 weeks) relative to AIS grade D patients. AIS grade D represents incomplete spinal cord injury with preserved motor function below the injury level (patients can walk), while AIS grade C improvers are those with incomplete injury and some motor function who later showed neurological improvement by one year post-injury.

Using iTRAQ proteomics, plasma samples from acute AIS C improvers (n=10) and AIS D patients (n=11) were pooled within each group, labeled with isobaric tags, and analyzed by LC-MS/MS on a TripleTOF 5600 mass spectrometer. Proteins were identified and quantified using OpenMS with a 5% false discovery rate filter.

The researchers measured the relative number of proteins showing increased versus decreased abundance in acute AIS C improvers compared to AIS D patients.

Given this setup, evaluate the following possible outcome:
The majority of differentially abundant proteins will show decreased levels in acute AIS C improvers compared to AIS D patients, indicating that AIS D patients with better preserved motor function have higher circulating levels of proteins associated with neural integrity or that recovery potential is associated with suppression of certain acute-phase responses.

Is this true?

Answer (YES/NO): NO